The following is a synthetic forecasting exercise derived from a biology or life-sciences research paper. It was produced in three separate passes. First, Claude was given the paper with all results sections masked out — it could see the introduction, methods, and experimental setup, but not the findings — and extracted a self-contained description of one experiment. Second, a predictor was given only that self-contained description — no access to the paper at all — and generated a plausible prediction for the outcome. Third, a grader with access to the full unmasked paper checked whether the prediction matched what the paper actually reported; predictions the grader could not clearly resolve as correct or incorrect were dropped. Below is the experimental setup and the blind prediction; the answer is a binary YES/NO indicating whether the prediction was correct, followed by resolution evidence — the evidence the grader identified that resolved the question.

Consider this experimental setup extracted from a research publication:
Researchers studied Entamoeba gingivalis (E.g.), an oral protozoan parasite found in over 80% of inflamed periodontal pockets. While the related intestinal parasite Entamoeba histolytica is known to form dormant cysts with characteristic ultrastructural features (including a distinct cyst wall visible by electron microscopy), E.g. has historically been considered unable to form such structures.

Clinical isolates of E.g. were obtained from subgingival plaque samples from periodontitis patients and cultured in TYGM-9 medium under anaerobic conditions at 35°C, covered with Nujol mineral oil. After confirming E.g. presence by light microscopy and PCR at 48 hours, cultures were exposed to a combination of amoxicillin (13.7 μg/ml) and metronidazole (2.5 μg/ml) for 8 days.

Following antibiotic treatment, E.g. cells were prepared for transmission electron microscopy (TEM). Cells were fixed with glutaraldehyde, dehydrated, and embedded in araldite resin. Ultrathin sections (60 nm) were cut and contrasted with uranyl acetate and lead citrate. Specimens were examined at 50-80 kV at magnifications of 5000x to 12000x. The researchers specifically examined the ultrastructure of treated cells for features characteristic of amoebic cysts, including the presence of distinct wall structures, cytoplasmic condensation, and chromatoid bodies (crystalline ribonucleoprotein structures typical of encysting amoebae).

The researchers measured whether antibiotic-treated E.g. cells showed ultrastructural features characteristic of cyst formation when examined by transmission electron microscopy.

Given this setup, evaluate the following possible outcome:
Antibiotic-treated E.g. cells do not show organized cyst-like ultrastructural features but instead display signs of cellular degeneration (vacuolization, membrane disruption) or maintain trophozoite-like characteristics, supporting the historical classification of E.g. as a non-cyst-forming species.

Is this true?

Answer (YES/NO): NO